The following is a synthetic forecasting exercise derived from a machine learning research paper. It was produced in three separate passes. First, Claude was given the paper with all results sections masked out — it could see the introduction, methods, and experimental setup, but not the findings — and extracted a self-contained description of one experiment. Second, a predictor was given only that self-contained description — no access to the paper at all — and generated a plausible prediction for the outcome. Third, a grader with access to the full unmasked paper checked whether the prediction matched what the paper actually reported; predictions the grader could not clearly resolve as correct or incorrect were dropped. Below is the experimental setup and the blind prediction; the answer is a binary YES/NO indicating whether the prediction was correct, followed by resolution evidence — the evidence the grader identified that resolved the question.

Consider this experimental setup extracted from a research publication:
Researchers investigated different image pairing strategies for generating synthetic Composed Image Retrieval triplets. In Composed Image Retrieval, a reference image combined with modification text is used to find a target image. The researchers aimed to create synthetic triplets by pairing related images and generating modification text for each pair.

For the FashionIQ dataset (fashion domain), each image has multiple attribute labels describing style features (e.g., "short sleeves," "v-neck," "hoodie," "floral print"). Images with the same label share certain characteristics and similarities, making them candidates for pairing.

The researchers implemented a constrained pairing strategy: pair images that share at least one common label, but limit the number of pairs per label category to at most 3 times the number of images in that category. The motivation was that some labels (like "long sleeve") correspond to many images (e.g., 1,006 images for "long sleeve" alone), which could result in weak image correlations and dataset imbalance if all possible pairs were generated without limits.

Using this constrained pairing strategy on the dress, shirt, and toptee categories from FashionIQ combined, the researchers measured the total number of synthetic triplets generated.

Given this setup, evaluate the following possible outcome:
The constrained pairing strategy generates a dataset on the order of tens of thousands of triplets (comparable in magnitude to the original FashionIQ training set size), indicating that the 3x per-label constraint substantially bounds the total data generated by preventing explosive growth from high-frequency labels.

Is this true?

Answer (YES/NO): NO